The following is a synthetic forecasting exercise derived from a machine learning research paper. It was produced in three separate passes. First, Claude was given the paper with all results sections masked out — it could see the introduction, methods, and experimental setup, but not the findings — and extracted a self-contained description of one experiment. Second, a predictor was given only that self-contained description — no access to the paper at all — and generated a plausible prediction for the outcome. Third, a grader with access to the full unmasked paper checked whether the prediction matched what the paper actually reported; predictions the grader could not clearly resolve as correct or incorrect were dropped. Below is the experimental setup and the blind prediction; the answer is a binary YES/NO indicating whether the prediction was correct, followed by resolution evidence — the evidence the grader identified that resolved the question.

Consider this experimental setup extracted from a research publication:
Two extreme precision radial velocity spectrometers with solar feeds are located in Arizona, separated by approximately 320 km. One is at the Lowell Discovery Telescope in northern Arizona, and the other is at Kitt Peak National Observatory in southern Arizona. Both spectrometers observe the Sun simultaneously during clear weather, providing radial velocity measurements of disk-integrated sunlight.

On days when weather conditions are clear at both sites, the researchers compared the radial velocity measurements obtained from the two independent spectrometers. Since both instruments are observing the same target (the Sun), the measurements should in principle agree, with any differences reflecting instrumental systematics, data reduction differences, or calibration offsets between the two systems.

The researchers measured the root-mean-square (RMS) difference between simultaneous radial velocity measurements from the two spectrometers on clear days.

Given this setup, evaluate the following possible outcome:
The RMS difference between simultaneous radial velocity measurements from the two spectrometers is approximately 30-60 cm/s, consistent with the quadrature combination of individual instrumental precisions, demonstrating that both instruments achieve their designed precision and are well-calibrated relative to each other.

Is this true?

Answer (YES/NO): YES